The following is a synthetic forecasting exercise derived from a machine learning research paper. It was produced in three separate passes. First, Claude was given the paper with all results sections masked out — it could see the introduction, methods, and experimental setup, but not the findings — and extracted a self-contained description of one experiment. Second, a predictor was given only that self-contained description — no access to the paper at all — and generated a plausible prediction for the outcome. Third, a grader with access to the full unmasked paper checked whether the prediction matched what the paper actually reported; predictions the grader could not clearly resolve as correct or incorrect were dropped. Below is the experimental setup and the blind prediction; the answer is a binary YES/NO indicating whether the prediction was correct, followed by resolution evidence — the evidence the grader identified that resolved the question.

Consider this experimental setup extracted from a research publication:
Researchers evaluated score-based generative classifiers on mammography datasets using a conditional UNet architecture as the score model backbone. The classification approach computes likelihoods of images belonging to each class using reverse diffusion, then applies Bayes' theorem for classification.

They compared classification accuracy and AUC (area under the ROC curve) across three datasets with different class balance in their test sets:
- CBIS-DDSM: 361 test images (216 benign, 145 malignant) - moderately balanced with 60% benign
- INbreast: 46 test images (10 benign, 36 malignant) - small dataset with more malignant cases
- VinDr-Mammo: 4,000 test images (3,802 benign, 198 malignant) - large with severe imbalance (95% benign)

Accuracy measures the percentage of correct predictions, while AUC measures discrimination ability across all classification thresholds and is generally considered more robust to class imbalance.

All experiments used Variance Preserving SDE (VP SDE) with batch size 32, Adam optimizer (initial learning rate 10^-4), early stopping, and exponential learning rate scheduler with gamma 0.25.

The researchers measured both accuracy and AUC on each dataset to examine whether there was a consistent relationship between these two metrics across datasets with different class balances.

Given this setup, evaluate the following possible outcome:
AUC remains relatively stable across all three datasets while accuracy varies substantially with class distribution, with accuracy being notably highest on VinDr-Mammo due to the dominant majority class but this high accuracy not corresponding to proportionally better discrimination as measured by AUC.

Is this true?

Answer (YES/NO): NO